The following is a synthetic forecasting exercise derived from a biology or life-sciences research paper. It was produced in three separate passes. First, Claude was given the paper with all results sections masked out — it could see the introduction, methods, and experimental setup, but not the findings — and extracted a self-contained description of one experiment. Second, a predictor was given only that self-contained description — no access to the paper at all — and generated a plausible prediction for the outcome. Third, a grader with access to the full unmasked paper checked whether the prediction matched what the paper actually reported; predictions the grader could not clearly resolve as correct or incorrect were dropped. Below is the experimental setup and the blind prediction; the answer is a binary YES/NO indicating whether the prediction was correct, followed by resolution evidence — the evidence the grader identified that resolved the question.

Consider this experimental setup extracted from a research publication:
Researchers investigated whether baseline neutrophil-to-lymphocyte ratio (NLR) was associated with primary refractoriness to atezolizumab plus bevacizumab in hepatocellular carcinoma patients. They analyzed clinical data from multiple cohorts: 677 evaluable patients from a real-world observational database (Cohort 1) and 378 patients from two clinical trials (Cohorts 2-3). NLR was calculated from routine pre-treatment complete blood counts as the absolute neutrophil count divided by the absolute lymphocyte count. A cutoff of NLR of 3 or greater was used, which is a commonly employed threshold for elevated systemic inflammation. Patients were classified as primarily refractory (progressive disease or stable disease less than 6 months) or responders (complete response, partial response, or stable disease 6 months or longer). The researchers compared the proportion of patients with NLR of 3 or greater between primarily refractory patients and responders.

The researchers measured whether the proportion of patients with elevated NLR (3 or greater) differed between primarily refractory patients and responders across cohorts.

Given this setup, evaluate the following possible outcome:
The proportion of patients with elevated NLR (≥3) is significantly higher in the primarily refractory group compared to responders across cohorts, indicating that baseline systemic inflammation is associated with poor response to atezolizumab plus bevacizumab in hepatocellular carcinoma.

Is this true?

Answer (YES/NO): YES